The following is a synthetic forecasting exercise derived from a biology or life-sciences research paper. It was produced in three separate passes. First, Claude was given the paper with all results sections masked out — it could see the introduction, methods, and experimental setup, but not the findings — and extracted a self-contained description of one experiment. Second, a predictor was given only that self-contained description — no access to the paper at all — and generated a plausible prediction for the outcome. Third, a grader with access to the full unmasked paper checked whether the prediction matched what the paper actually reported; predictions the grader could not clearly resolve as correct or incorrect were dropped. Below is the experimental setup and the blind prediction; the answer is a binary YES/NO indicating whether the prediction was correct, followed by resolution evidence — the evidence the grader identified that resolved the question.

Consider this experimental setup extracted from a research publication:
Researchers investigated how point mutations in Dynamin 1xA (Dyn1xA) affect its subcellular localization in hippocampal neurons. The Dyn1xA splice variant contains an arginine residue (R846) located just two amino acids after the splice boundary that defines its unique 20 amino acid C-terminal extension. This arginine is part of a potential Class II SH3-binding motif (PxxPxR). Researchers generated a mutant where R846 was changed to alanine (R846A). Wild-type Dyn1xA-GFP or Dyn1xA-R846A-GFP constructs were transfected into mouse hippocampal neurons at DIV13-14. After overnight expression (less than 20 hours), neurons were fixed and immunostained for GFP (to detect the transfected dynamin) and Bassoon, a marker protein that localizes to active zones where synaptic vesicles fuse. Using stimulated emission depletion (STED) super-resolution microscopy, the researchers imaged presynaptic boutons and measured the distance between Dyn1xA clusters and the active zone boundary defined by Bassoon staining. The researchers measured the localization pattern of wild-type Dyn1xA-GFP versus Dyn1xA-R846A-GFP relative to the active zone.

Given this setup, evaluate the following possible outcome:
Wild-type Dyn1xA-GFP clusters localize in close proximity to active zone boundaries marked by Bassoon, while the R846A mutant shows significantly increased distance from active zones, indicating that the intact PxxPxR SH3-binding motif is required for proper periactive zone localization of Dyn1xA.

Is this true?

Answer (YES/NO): YES